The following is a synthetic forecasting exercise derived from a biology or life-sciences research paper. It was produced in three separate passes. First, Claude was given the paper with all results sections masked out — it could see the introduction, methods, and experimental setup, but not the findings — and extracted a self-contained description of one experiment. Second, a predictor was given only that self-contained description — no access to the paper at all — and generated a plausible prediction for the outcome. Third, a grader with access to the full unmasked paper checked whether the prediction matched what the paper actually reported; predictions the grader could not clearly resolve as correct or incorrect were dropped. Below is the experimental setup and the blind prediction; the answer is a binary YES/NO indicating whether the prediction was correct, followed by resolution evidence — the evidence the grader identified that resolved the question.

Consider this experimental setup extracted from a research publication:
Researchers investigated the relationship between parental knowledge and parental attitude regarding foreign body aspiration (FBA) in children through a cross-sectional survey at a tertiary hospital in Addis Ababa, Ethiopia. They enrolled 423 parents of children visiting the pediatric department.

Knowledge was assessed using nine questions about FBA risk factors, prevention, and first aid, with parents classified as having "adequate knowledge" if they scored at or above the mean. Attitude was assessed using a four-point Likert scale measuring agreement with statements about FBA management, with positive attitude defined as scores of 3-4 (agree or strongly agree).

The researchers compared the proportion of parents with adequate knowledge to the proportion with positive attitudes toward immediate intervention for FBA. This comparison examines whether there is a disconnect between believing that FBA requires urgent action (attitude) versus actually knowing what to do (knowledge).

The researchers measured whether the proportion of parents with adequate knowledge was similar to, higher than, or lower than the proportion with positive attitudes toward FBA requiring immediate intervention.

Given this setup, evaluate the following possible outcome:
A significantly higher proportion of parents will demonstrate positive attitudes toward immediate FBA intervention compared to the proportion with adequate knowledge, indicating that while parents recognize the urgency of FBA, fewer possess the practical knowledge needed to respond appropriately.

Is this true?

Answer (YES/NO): YES